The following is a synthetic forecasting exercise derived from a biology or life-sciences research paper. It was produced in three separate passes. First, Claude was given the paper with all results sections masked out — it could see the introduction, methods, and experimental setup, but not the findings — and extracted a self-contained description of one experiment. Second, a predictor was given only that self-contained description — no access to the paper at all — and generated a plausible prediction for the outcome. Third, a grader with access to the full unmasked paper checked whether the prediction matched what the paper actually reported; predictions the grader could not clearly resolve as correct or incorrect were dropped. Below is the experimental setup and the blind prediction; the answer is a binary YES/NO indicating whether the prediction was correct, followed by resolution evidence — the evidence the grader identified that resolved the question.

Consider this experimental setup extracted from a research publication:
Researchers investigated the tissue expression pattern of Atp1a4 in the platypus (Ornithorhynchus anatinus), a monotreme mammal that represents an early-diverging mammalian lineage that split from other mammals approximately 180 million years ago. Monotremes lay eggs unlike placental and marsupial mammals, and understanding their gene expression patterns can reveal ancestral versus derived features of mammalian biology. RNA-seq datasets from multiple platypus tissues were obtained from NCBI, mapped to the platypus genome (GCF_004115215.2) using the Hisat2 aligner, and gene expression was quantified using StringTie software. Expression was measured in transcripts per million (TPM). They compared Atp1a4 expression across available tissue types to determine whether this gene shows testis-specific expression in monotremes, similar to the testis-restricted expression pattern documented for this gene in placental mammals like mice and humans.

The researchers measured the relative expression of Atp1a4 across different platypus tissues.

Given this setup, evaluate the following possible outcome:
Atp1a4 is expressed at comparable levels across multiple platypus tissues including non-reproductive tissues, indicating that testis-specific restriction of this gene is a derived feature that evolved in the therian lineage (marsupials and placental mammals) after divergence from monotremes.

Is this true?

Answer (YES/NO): YES